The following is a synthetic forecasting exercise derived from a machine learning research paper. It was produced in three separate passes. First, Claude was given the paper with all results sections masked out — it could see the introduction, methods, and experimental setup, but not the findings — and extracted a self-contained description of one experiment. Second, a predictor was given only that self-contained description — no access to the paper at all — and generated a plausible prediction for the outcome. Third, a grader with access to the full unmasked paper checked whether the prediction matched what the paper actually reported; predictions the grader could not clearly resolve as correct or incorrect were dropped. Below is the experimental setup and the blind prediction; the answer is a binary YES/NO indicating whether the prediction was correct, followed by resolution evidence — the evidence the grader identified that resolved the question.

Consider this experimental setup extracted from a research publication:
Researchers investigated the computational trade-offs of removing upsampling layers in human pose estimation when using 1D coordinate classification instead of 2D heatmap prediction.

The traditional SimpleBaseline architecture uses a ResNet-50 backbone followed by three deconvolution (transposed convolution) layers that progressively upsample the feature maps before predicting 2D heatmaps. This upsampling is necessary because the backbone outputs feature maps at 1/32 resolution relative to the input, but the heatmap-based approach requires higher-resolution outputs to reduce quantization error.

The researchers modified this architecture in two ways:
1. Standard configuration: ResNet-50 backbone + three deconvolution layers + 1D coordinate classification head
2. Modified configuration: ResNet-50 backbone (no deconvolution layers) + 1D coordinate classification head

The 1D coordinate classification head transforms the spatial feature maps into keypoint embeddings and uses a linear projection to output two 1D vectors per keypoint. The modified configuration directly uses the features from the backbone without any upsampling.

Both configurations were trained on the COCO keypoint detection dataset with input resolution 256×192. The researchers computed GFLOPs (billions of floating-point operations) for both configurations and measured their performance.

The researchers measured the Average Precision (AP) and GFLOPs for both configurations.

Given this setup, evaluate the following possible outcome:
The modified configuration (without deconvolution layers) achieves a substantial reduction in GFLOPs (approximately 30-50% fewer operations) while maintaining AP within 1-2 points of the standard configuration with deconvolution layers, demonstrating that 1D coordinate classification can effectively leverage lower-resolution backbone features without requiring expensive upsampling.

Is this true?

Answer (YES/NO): NO